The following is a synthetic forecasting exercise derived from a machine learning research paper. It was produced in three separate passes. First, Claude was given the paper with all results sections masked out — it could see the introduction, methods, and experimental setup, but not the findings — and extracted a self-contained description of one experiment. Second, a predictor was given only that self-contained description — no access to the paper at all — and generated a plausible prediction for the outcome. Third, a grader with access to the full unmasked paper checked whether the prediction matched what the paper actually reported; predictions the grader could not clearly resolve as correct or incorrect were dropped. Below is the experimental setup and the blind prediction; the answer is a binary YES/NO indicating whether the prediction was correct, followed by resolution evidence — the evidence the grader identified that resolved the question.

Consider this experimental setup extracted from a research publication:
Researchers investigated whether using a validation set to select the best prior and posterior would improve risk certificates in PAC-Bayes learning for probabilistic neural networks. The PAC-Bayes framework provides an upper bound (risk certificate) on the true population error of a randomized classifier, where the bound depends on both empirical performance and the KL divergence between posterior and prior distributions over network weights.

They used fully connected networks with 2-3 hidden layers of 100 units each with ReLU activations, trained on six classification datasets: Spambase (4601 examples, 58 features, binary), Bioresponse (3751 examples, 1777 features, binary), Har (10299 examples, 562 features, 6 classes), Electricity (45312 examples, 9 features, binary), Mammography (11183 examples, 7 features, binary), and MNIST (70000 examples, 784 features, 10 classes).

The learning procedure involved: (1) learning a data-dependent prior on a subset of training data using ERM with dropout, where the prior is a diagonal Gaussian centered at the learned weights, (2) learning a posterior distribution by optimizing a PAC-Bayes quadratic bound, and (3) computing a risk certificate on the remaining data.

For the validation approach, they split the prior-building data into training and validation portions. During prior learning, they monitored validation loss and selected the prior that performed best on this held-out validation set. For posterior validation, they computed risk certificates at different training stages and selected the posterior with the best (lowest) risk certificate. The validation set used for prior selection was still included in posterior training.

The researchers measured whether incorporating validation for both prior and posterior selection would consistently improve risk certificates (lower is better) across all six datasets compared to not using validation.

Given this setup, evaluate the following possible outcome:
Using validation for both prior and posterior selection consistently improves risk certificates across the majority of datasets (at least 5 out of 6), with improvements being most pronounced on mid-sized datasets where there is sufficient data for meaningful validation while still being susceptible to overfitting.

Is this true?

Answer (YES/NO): NO